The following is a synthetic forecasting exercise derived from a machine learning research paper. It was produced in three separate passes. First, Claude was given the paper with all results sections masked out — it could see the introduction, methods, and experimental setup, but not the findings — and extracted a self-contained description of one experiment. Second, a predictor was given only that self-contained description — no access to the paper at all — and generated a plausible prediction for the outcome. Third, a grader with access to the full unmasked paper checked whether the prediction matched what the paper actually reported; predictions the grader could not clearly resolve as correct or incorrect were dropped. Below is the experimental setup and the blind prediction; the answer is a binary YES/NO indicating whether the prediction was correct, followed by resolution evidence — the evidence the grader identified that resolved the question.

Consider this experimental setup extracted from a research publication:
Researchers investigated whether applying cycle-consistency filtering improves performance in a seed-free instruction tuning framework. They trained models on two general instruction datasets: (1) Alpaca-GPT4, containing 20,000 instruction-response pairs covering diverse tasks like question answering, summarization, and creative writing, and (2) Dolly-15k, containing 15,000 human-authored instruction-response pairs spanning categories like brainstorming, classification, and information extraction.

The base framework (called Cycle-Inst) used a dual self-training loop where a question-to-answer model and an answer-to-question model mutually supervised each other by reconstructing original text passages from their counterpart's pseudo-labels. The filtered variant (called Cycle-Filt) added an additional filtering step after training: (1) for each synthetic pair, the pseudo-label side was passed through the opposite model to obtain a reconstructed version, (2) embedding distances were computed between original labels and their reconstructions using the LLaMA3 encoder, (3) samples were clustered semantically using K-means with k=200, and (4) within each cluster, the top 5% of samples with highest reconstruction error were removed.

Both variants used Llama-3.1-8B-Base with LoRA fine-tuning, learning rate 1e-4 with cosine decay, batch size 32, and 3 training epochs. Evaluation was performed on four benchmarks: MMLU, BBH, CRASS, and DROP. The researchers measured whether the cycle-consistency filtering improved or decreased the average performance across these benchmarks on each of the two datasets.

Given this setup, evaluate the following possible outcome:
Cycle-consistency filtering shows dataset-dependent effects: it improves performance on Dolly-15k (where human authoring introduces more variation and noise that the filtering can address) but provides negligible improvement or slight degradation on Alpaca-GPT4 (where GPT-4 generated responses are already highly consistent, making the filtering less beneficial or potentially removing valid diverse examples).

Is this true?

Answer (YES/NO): NO